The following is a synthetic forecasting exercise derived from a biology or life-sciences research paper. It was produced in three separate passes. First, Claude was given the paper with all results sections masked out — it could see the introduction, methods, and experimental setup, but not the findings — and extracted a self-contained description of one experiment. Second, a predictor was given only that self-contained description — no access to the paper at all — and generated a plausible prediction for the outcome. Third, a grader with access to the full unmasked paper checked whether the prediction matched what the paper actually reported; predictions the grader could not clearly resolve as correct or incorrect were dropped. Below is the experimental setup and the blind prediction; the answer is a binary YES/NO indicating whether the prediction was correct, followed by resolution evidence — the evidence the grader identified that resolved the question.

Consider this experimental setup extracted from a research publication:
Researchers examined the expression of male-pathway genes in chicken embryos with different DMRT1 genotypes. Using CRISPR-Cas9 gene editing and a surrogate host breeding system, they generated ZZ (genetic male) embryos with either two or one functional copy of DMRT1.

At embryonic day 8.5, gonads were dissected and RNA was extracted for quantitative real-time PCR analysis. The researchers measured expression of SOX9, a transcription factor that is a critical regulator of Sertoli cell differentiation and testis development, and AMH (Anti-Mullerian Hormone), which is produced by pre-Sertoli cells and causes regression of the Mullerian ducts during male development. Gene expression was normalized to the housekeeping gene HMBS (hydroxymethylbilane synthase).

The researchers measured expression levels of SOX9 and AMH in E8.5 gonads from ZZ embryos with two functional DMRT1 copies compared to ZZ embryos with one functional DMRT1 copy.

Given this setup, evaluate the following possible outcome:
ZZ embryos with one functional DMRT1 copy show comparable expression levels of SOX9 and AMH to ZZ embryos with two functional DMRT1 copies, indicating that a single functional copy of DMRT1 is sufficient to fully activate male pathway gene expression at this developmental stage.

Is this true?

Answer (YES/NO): NO